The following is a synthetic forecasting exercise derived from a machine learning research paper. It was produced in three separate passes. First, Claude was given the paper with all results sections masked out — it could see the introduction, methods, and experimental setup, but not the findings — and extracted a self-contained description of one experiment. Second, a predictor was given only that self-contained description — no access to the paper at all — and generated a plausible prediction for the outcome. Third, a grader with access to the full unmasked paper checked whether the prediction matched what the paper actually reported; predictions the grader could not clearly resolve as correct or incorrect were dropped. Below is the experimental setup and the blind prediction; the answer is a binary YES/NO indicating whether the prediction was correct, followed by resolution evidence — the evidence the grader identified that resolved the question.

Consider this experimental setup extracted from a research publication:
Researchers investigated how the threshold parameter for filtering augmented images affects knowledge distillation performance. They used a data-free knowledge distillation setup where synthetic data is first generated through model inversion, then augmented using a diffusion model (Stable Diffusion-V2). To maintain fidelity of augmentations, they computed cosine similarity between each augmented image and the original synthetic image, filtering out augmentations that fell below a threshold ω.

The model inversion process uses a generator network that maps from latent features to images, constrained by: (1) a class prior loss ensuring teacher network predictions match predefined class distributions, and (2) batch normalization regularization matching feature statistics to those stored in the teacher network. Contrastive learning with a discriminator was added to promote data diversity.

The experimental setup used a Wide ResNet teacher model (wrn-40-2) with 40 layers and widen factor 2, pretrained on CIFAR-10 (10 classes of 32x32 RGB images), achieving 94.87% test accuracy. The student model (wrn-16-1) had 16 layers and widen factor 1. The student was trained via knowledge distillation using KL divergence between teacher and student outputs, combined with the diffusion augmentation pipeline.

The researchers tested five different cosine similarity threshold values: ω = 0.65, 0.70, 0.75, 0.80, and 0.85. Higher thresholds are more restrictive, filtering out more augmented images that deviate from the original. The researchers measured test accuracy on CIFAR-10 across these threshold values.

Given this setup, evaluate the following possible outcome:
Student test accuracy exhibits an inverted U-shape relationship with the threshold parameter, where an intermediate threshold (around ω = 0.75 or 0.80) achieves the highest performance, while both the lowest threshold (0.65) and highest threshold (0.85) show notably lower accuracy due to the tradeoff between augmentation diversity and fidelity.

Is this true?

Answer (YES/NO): YES